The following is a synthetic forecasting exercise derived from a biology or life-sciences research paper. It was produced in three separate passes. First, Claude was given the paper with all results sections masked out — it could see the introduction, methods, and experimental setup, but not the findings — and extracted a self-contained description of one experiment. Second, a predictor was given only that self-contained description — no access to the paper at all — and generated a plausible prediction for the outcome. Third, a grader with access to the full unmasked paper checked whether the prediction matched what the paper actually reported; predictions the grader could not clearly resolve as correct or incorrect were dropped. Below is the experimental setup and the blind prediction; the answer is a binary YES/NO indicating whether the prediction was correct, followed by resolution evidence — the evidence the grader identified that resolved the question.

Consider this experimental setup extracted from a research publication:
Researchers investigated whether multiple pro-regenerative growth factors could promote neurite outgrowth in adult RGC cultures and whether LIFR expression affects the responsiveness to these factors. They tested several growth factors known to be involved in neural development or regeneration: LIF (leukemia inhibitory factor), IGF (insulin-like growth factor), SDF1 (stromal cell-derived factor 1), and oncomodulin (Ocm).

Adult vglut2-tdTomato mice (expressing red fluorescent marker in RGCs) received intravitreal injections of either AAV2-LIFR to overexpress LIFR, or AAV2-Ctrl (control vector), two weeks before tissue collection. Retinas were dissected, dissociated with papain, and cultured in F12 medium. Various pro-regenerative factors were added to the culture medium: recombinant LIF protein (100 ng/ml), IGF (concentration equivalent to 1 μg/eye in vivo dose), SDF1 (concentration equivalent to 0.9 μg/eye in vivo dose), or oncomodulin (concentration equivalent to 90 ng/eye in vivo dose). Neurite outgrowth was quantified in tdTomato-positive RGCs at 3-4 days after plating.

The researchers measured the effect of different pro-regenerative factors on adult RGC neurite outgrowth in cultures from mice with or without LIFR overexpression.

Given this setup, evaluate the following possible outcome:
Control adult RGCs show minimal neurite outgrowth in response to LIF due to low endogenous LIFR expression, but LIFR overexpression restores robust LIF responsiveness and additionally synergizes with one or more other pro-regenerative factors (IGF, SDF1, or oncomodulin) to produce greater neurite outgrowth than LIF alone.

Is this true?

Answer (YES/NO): YES